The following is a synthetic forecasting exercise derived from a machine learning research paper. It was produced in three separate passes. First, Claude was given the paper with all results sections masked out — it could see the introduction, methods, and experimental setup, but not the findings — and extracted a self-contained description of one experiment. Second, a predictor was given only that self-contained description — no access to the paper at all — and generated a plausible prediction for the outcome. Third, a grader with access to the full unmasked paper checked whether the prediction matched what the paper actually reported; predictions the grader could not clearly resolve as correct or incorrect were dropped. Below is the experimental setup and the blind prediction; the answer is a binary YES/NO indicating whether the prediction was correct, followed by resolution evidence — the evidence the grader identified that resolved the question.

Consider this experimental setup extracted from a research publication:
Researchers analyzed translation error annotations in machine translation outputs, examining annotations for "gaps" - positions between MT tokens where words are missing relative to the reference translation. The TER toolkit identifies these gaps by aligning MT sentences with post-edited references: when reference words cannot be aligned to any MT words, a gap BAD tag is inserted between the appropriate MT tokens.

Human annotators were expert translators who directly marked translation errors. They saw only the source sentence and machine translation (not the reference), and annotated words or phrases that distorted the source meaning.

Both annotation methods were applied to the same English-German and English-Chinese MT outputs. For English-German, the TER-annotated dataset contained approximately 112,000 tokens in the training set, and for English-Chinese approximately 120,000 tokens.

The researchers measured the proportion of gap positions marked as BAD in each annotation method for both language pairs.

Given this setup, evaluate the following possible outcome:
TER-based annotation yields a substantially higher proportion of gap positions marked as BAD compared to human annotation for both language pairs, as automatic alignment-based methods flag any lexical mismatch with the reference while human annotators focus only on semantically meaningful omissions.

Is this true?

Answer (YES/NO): YES